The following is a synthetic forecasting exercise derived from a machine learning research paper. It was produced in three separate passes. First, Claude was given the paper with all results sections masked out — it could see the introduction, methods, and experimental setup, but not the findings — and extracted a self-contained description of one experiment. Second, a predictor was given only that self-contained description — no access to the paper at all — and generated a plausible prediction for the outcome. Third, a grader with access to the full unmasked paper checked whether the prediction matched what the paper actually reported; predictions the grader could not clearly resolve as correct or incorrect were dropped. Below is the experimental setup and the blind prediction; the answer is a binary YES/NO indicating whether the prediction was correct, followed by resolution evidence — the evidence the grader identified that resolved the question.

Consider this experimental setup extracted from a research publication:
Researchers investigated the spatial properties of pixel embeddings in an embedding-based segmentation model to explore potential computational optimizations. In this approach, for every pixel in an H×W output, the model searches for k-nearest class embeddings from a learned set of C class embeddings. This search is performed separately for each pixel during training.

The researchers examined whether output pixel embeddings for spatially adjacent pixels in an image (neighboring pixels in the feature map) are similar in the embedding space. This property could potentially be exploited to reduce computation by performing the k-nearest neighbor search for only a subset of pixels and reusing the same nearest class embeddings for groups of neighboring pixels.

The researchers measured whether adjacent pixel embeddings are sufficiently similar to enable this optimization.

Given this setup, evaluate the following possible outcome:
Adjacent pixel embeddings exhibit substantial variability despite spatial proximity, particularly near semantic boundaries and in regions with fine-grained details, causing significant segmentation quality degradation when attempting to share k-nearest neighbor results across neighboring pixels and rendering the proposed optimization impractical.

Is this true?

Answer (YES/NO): NO